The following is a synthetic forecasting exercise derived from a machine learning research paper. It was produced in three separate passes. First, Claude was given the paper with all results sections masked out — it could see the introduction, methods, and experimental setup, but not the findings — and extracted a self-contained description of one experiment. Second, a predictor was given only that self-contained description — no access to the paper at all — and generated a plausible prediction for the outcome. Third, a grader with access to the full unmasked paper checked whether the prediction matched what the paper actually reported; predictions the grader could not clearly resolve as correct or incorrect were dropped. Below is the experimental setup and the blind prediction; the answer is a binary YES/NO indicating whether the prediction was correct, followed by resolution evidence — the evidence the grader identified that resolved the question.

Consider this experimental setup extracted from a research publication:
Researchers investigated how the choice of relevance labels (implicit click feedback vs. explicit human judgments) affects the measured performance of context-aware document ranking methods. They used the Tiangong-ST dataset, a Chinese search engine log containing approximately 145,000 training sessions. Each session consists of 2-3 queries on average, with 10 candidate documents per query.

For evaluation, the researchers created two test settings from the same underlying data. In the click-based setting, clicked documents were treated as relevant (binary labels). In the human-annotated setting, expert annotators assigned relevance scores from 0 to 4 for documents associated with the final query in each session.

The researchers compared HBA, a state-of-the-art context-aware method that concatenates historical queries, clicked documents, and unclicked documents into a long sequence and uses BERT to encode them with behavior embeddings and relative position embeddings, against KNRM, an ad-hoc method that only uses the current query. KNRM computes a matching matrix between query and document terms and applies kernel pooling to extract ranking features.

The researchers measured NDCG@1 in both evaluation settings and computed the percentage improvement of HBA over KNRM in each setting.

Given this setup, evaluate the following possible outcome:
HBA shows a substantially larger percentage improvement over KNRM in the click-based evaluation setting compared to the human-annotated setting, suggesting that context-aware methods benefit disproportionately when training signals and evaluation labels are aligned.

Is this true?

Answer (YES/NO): YES